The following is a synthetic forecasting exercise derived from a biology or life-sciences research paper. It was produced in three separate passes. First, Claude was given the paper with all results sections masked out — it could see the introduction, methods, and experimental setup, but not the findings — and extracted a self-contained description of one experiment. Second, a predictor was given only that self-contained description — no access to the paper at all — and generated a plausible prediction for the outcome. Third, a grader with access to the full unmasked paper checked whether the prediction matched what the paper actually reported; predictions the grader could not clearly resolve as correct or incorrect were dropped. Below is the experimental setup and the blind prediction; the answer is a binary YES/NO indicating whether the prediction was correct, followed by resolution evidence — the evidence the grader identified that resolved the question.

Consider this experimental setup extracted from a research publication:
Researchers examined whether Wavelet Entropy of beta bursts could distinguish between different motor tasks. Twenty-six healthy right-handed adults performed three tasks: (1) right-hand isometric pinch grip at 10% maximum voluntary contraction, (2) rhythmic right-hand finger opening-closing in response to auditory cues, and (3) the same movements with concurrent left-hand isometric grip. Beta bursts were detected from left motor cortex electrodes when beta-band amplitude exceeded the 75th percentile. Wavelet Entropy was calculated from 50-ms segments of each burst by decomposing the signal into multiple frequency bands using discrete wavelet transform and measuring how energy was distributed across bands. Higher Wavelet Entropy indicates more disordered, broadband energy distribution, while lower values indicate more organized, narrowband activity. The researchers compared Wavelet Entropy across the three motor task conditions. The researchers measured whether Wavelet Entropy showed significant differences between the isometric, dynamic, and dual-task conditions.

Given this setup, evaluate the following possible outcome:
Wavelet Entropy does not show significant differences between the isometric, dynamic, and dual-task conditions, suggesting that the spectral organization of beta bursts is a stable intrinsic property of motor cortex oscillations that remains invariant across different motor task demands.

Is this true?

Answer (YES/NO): NO